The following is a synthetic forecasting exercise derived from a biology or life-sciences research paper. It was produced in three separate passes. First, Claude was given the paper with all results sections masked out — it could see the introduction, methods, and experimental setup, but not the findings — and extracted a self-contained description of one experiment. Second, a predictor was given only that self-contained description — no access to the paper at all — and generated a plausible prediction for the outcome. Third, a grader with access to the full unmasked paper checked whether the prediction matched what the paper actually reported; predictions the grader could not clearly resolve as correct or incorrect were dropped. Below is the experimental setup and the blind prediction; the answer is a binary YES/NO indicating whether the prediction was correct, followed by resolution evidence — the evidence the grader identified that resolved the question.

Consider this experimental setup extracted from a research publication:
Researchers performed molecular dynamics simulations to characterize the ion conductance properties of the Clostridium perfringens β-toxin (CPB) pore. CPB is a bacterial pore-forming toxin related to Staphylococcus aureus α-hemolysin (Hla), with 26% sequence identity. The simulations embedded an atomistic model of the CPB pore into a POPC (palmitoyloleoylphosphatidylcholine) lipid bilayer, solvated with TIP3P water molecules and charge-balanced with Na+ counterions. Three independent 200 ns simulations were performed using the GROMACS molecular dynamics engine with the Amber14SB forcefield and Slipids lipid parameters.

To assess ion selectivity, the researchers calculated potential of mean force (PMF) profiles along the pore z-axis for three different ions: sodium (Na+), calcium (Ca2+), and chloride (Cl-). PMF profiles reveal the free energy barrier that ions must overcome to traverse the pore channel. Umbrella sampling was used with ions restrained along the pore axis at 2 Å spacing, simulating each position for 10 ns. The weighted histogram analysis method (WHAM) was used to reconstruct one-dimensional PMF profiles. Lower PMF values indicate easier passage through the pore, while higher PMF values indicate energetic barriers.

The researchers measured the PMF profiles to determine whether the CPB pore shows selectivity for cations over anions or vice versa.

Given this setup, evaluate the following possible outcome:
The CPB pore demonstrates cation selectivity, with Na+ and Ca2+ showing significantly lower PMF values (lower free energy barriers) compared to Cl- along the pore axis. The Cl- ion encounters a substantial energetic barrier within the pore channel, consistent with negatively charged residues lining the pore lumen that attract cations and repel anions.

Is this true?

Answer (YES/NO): YES